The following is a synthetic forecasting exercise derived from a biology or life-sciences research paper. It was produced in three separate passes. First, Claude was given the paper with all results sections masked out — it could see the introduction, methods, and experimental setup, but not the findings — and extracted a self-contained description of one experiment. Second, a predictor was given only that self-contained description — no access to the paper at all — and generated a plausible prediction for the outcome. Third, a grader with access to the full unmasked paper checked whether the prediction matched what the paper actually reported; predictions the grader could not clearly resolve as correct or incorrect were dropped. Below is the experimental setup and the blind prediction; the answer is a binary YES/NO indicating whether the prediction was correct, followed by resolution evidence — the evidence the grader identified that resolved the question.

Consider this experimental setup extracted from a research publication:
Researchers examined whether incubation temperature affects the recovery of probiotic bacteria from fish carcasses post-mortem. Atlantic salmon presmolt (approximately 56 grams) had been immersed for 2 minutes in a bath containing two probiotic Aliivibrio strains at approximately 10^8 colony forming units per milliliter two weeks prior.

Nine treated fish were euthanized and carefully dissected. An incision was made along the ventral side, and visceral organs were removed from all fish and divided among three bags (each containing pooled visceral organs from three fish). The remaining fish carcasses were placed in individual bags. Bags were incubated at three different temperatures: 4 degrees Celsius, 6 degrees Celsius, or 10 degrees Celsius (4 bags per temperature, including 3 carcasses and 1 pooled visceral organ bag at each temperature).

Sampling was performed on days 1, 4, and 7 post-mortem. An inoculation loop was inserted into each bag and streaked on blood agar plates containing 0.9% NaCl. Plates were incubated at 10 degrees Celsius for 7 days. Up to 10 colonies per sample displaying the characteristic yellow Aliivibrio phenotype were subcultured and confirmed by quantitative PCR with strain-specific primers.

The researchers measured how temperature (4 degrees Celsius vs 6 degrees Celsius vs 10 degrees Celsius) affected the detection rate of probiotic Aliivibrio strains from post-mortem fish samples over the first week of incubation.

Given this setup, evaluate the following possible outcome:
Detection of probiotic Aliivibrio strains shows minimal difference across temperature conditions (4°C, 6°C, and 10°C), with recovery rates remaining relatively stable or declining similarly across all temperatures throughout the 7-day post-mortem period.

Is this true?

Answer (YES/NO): NO